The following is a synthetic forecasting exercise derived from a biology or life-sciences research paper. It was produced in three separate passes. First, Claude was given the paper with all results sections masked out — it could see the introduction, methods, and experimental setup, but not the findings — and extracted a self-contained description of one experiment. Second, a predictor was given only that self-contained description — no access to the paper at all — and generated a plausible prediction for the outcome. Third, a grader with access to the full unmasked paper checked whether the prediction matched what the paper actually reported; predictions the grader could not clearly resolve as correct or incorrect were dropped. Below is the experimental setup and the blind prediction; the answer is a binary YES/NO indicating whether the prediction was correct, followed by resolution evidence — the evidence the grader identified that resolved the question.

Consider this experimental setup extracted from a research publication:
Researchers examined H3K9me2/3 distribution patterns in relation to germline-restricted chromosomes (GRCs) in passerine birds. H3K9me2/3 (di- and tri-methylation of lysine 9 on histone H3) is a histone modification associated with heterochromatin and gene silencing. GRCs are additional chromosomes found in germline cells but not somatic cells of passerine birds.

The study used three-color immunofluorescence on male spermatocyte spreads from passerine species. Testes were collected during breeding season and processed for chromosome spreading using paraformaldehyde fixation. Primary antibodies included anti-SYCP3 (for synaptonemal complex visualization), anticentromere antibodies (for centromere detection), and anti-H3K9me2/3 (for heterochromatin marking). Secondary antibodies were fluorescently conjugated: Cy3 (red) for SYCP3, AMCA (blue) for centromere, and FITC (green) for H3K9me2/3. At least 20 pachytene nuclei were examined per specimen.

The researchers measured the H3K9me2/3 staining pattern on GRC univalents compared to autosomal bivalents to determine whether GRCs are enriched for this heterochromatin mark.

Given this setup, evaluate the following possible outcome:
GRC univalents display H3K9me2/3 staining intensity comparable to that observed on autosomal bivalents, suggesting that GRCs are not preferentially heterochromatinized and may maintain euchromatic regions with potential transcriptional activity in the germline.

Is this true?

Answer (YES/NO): NO